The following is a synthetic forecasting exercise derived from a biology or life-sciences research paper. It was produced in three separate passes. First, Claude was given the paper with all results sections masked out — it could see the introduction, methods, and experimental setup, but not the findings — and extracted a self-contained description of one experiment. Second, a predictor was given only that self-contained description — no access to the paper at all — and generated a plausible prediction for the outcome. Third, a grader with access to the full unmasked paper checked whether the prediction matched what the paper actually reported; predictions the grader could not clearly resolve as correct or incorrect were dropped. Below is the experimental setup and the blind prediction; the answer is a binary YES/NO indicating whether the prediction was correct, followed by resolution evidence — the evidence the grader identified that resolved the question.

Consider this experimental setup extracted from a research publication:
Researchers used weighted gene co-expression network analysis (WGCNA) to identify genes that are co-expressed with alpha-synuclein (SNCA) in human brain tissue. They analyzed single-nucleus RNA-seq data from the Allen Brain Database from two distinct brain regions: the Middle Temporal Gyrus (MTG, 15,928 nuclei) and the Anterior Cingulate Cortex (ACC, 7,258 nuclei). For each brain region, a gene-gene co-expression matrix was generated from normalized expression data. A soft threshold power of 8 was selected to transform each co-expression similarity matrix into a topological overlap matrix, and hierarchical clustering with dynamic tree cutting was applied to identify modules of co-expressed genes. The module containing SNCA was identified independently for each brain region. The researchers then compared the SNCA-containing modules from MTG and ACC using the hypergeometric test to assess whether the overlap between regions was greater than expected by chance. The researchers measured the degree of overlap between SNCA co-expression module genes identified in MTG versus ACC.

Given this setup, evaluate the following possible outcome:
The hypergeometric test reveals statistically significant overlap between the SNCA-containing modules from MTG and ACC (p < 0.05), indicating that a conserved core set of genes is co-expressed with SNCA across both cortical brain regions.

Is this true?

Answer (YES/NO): YES